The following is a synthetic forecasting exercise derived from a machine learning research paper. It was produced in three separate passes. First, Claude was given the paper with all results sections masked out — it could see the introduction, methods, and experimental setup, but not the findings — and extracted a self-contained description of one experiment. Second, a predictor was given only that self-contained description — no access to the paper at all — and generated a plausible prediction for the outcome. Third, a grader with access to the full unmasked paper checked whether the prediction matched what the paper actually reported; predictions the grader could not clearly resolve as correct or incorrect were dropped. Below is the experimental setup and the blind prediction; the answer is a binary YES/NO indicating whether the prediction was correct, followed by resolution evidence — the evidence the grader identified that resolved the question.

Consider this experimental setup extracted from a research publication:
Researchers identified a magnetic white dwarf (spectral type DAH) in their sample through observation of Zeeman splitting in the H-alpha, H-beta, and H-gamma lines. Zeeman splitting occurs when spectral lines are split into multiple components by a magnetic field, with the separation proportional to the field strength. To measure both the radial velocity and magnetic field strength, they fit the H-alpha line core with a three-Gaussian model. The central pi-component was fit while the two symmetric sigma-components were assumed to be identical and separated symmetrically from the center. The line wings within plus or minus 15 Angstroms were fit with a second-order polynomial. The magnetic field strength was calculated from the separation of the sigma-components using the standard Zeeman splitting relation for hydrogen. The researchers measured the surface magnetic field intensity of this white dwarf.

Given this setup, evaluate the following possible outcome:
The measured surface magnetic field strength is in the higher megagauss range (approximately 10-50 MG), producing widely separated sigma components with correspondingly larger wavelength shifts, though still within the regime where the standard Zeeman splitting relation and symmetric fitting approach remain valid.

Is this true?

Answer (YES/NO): NO